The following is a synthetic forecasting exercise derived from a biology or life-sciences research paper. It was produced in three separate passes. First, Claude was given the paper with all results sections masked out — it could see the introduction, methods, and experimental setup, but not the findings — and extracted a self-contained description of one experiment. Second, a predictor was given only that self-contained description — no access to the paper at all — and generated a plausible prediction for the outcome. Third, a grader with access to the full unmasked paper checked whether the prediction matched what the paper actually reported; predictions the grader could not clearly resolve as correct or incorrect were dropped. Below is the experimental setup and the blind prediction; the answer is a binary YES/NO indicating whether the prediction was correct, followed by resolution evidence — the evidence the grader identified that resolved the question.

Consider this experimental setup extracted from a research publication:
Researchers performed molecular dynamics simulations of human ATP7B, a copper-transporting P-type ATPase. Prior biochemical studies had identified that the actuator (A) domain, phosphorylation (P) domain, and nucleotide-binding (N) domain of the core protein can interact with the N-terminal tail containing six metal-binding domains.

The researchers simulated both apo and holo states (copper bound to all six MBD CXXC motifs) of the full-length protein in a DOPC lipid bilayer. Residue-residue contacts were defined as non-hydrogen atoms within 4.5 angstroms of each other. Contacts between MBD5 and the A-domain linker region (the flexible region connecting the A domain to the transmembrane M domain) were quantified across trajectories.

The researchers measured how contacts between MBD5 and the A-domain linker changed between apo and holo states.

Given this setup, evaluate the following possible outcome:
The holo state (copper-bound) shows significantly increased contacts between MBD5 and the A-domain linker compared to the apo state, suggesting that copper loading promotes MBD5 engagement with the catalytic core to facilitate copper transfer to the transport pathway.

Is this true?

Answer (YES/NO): YES